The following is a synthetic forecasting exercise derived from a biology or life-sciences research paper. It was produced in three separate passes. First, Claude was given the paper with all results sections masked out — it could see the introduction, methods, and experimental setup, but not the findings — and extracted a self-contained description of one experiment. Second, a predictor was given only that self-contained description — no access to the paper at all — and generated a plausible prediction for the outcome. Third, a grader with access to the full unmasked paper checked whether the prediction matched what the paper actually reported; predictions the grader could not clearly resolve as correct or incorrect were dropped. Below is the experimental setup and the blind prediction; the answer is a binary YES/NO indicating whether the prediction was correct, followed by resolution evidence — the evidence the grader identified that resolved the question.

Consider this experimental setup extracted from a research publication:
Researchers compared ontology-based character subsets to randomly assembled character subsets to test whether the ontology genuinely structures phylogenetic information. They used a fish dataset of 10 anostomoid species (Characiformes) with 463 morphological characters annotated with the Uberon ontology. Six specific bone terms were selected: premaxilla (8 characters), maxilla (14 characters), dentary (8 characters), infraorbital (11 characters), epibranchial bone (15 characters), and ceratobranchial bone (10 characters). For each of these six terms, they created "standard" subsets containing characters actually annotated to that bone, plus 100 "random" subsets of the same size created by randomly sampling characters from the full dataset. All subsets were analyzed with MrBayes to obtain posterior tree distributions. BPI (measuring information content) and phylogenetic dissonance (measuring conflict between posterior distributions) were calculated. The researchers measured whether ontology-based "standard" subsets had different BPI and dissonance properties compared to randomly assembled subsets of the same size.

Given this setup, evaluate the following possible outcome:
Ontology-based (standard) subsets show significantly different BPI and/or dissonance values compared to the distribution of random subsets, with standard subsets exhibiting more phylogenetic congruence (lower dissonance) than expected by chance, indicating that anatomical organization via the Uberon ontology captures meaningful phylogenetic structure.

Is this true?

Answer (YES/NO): YES